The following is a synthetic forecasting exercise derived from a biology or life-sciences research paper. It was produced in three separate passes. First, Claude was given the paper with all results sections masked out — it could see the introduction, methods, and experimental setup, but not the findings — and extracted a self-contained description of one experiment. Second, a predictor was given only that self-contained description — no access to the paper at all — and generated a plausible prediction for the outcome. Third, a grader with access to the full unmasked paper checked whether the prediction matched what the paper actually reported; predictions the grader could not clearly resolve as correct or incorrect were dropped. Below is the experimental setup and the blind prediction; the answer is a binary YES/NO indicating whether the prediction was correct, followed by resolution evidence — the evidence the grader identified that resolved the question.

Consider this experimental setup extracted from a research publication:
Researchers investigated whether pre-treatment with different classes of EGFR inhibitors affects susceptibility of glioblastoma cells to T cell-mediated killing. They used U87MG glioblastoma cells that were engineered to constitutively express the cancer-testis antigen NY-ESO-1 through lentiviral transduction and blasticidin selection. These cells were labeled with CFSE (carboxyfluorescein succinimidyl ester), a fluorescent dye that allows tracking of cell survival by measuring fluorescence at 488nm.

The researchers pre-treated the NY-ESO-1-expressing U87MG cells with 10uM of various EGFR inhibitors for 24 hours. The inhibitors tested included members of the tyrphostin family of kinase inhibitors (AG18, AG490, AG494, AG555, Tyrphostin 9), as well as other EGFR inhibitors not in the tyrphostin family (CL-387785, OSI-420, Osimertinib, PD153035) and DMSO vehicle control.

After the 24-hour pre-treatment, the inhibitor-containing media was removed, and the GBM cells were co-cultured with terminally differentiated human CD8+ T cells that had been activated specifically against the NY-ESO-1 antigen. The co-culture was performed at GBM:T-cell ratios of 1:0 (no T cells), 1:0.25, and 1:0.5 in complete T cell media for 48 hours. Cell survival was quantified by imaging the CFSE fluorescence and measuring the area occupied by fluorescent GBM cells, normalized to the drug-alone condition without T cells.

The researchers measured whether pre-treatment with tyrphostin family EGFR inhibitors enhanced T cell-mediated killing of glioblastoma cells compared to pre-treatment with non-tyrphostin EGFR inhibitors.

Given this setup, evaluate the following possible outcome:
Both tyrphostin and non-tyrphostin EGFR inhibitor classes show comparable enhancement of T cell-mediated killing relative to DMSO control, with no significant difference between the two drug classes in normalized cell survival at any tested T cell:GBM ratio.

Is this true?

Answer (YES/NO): NO